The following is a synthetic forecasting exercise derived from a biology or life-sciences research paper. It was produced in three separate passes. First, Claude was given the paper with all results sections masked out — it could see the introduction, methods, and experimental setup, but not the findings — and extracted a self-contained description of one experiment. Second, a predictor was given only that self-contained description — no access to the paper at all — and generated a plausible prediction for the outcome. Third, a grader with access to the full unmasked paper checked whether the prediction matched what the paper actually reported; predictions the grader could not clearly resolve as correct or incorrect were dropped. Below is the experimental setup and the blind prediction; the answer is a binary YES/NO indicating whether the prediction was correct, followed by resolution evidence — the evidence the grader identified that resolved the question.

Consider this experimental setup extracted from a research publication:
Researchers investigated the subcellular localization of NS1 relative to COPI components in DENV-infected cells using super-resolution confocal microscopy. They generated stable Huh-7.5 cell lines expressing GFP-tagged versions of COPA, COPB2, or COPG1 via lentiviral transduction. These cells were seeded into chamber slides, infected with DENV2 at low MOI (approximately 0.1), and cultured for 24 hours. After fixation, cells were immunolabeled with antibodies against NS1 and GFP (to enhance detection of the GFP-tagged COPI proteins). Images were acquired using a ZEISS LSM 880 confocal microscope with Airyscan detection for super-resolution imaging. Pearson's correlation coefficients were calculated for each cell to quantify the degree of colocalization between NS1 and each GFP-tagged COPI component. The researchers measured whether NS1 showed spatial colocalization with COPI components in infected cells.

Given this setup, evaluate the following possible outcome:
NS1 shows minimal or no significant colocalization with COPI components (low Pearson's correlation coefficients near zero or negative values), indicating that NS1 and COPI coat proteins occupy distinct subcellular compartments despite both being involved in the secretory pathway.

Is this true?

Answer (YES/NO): YES